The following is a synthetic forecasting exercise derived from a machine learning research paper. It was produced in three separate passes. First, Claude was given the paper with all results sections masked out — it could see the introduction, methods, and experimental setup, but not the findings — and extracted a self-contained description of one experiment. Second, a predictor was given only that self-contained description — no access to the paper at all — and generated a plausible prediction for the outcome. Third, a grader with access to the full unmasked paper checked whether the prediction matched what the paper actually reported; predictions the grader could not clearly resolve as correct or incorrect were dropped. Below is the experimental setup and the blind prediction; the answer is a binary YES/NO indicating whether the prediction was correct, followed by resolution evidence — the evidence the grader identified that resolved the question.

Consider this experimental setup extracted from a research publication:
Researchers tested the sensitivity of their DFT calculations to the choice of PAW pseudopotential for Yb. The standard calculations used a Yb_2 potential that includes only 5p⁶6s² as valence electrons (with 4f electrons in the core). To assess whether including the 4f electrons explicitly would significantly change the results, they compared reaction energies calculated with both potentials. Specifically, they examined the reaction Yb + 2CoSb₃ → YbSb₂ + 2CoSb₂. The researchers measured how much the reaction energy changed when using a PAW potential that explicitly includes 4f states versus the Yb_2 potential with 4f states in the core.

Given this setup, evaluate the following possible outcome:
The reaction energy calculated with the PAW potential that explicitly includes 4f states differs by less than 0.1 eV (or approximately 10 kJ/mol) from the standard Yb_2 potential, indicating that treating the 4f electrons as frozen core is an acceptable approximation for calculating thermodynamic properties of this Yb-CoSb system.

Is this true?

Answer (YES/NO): YES